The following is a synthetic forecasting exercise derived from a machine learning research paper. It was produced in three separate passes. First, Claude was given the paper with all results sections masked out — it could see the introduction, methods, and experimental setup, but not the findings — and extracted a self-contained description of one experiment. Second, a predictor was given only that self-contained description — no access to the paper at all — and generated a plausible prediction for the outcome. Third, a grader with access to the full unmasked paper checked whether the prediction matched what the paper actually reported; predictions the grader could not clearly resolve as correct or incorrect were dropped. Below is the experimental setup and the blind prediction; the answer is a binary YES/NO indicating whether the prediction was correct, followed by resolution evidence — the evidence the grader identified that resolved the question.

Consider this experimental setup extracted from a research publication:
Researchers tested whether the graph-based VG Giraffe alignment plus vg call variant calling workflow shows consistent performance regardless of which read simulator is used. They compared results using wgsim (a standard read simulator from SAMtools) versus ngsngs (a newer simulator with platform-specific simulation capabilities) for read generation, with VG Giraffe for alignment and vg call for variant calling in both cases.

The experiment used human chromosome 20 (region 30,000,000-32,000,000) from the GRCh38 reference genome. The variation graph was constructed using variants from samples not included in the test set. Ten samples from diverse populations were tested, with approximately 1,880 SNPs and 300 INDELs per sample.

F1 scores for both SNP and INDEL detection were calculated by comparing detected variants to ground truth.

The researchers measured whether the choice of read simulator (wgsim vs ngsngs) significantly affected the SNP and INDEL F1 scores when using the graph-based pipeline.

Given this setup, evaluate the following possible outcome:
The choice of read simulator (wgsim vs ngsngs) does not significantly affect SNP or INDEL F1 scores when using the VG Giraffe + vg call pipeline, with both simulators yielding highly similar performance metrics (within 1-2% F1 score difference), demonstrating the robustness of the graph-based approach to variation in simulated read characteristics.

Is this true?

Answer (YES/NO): YES